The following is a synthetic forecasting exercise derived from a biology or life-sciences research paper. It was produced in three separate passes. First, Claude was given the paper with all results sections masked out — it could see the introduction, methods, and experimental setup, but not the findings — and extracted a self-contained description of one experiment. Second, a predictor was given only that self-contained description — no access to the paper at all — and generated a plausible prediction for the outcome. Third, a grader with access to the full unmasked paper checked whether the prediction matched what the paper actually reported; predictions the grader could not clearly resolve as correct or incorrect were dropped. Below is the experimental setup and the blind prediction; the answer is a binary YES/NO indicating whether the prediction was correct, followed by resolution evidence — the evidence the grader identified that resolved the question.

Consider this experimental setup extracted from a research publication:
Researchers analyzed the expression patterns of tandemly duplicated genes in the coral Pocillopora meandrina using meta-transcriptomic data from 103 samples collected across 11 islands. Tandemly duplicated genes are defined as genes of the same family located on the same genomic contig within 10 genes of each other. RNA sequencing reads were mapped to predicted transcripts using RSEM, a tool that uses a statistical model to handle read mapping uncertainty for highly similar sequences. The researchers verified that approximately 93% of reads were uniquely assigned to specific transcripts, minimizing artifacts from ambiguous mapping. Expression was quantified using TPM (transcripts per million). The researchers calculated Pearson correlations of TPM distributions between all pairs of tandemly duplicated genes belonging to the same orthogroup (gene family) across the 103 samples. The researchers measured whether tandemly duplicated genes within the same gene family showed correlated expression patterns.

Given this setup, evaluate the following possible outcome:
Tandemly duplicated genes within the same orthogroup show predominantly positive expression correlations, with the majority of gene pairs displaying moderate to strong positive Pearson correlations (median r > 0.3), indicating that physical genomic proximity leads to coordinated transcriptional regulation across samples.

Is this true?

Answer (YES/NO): NO